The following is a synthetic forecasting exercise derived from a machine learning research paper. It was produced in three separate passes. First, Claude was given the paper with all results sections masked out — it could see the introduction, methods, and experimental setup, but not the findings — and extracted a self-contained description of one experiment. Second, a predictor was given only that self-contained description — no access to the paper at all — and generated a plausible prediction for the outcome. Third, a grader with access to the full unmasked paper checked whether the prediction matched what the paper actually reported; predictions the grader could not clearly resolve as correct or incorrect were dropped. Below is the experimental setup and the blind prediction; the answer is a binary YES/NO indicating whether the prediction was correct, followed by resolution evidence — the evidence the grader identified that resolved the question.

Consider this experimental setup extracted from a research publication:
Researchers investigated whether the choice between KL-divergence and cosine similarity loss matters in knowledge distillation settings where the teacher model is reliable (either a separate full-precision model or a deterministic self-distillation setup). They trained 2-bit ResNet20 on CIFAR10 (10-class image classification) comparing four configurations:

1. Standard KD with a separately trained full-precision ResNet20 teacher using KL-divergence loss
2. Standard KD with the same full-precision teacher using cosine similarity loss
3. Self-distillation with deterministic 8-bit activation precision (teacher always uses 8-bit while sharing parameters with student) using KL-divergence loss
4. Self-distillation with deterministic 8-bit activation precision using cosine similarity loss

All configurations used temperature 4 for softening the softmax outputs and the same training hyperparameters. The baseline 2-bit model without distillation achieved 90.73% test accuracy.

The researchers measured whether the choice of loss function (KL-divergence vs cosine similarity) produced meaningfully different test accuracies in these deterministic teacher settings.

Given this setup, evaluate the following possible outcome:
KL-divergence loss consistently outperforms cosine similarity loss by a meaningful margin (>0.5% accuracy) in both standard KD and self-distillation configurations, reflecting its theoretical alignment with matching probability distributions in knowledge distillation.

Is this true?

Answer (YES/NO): NO